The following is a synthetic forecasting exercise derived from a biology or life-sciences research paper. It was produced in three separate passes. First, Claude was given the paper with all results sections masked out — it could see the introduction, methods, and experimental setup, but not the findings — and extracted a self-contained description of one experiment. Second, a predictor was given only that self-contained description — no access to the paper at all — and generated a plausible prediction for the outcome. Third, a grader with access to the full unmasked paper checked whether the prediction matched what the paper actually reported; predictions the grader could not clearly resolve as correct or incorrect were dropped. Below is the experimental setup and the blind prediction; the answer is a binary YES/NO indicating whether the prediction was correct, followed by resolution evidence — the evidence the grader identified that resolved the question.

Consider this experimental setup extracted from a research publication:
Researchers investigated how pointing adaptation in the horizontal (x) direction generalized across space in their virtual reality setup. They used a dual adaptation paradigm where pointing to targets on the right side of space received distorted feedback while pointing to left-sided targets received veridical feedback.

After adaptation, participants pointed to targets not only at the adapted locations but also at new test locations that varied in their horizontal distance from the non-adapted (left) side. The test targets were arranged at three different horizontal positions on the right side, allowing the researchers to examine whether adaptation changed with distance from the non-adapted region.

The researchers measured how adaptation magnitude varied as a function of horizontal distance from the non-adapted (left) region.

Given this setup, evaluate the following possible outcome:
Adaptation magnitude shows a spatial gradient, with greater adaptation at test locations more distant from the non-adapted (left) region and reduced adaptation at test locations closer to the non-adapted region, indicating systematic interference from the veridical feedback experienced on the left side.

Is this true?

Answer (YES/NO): YES